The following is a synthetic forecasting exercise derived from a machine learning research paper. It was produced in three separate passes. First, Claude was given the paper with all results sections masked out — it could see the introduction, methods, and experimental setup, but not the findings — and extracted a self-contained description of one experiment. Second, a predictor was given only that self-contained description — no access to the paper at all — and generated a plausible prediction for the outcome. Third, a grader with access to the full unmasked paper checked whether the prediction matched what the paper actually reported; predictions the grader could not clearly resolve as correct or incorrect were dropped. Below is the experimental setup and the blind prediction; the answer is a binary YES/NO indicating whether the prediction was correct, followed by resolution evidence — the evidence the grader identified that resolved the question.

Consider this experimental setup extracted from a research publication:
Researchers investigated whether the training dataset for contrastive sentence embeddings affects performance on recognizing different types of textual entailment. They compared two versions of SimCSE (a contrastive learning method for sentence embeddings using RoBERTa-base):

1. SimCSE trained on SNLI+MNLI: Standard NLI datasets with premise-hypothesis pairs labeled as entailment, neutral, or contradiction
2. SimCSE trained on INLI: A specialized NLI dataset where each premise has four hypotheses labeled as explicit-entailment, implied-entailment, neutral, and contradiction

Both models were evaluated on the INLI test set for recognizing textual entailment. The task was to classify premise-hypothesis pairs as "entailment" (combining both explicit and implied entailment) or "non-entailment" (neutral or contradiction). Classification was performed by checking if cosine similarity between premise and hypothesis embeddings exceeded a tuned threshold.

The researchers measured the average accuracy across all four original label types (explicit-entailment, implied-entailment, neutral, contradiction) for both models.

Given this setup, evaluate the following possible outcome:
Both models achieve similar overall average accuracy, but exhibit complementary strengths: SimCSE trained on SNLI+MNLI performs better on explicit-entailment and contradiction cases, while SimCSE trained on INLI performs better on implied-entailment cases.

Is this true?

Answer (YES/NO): NO